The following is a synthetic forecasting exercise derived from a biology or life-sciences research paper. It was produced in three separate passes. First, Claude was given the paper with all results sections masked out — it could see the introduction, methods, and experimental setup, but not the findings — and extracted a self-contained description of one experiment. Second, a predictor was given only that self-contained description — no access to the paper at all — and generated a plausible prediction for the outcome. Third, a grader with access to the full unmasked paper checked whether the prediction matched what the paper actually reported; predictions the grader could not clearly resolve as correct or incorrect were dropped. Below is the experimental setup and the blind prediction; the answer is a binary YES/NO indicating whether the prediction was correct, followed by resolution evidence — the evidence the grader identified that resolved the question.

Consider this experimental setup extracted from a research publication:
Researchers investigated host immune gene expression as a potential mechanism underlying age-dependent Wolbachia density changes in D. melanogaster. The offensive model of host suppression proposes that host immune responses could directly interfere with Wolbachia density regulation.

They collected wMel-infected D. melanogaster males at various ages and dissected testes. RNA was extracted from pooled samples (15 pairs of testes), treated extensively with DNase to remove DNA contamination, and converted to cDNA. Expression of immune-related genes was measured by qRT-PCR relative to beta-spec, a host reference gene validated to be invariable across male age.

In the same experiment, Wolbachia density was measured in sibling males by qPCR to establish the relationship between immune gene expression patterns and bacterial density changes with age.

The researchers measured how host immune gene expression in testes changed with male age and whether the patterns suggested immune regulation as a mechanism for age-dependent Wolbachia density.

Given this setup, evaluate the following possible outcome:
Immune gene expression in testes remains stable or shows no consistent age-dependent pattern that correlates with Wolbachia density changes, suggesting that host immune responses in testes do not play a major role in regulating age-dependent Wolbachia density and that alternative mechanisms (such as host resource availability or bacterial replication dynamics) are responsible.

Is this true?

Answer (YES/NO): NO